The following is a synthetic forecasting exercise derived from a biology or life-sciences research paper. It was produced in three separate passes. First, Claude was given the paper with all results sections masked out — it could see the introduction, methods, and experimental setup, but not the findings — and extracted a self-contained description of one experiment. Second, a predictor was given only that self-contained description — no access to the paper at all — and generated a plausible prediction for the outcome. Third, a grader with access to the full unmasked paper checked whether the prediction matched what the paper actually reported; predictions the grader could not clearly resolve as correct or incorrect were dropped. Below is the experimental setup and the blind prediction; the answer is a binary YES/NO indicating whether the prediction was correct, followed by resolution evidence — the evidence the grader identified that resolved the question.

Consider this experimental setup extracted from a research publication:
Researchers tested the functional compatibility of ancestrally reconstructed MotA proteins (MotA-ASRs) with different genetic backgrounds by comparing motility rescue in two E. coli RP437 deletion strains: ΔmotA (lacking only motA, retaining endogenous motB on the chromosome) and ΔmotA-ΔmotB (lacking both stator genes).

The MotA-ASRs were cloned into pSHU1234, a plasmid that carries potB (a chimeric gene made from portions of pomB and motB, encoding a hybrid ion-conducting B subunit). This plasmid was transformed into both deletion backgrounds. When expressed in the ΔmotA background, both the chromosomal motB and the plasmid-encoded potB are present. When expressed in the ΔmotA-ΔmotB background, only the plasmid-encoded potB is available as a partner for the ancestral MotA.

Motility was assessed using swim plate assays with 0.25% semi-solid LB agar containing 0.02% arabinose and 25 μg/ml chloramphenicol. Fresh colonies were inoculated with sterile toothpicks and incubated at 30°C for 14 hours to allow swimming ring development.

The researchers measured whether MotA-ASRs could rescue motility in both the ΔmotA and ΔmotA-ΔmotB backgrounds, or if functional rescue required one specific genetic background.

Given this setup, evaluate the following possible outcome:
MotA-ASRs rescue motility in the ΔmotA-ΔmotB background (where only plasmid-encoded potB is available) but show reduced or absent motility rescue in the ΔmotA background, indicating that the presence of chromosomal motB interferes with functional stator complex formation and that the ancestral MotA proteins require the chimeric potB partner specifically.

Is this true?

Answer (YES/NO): NO